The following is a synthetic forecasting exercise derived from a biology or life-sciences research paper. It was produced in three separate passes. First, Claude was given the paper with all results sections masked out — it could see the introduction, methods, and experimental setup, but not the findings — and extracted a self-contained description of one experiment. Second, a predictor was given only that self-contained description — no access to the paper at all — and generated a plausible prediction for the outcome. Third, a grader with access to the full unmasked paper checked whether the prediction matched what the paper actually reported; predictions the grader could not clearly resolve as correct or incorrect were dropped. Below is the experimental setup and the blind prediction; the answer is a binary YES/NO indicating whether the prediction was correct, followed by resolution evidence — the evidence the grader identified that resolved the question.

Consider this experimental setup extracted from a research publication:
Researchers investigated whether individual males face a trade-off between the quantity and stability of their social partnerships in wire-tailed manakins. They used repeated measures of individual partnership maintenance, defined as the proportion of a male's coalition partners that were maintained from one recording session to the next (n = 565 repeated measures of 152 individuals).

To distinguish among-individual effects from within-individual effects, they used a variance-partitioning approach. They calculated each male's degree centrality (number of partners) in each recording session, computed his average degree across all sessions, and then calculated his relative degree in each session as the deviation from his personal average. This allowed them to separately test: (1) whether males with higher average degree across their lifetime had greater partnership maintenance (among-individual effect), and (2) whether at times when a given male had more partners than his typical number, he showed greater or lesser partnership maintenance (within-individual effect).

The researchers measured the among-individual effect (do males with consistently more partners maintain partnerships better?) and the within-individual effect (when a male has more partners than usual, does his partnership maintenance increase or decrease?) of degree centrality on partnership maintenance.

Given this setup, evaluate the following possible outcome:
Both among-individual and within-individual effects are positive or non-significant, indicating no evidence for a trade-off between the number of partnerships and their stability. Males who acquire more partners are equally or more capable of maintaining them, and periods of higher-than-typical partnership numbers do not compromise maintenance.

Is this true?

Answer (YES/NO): NO